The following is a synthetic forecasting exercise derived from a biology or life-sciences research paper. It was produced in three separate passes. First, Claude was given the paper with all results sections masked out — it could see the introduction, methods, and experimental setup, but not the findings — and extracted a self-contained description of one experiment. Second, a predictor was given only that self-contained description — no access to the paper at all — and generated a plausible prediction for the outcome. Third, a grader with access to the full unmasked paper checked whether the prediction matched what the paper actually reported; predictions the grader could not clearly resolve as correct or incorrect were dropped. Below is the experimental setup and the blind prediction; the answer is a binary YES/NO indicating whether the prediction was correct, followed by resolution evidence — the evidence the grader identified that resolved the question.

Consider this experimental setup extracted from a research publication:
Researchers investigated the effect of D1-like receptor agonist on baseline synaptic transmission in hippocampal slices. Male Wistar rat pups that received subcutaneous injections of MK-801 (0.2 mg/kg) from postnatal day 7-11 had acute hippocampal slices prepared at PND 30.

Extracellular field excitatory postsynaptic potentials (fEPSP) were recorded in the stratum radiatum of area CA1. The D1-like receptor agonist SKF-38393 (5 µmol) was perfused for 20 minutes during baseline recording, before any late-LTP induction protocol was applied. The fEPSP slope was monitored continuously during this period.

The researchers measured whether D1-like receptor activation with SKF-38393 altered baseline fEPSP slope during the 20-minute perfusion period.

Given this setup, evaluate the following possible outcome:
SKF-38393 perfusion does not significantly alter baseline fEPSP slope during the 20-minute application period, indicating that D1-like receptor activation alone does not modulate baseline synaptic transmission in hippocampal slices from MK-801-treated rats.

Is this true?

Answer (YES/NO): YES